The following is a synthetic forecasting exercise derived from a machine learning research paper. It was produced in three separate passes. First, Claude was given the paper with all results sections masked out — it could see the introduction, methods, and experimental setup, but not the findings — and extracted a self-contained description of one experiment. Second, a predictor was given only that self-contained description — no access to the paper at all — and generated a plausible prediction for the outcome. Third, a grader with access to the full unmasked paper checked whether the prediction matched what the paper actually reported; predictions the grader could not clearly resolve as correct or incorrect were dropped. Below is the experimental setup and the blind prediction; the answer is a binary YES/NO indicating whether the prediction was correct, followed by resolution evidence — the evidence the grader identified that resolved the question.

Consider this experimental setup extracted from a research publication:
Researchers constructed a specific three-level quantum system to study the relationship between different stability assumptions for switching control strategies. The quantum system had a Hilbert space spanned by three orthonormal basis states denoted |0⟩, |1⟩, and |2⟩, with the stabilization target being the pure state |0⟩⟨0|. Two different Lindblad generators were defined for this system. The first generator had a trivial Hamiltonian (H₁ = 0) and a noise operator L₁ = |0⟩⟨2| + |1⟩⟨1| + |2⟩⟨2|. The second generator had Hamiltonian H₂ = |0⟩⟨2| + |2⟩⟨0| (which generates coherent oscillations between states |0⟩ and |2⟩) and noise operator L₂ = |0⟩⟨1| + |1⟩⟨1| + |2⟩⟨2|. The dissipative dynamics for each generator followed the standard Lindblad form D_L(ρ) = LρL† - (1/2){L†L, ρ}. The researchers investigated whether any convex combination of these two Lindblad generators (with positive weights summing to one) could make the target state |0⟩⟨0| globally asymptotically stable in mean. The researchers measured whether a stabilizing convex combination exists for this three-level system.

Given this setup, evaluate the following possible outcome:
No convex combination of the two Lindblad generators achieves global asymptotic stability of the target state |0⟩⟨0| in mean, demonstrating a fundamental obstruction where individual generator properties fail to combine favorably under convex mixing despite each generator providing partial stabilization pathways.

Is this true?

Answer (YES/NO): YES